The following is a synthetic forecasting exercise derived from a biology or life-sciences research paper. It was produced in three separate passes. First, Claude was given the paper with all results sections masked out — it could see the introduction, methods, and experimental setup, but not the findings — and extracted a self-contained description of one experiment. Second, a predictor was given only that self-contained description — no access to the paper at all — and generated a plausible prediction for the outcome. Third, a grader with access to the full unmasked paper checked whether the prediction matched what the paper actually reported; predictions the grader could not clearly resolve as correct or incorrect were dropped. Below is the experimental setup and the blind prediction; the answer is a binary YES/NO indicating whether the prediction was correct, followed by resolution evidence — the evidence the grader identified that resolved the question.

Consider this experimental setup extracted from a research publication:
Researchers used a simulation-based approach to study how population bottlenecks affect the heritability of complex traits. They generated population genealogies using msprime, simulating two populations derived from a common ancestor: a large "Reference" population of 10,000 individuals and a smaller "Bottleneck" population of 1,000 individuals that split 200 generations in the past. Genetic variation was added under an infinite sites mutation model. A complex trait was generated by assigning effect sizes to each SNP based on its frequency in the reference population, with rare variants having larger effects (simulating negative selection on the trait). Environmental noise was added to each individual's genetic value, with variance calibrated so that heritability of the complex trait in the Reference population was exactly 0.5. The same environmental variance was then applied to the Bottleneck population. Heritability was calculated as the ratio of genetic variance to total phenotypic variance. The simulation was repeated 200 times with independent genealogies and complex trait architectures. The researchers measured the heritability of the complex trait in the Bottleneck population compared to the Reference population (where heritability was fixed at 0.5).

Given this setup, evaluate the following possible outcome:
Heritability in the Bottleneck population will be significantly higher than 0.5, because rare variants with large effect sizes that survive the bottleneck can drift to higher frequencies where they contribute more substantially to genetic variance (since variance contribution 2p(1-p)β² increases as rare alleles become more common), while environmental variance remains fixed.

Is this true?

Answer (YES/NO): NO